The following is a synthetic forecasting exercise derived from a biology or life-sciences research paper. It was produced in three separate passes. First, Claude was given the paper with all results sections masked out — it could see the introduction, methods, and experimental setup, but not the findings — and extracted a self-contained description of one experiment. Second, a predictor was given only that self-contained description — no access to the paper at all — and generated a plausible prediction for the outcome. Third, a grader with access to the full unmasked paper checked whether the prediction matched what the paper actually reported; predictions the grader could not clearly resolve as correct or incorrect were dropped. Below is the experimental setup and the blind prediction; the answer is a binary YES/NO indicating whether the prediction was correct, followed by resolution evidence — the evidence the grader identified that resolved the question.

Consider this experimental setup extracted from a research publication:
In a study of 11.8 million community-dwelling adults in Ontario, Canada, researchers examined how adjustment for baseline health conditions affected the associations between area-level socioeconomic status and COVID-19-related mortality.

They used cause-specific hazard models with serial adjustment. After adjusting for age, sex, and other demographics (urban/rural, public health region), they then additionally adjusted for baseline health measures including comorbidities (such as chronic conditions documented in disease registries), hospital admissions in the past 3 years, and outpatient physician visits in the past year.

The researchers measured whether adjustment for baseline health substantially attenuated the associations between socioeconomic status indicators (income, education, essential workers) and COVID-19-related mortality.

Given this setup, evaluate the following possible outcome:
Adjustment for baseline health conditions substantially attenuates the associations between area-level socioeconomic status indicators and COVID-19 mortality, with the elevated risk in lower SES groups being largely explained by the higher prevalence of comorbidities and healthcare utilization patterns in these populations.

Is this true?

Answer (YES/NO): NO